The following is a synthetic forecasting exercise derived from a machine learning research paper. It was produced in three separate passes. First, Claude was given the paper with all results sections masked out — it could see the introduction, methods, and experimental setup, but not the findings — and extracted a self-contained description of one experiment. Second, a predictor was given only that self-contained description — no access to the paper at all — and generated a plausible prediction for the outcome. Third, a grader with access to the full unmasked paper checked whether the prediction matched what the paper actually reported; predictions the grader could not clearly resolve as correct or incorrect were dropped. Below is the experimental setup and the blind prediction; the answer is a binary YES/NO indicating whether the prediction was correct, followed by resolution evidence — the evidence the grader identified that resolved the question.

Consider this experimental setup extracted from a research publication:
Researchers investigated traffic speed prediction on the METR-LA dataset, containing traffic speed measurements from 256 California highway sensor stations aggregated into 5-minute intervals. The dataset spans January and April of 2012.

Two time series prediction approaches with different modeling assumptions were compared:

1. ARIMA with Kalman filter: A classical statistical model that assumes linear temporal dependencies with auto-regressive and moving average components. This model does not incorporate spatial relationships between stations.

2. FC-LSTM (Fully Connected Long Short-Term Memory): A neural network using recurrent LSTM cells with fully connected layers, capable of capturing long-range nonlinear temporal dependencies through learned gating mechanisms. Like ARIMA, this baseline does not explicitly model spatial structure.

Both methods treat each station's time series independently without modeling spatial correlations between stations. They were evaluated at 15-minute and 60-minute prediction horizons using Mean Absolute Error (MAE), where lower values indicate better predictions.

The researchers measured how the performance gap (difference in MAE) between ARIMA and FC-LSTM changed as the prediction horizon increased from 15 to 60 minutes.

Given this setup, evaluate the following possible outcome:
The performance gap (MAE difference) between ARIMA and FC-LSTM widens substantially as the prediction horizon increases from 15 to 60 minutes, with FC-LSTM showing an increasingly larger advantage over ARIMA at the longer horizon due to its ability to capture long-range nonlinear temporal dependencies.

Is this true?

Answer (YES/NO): YES